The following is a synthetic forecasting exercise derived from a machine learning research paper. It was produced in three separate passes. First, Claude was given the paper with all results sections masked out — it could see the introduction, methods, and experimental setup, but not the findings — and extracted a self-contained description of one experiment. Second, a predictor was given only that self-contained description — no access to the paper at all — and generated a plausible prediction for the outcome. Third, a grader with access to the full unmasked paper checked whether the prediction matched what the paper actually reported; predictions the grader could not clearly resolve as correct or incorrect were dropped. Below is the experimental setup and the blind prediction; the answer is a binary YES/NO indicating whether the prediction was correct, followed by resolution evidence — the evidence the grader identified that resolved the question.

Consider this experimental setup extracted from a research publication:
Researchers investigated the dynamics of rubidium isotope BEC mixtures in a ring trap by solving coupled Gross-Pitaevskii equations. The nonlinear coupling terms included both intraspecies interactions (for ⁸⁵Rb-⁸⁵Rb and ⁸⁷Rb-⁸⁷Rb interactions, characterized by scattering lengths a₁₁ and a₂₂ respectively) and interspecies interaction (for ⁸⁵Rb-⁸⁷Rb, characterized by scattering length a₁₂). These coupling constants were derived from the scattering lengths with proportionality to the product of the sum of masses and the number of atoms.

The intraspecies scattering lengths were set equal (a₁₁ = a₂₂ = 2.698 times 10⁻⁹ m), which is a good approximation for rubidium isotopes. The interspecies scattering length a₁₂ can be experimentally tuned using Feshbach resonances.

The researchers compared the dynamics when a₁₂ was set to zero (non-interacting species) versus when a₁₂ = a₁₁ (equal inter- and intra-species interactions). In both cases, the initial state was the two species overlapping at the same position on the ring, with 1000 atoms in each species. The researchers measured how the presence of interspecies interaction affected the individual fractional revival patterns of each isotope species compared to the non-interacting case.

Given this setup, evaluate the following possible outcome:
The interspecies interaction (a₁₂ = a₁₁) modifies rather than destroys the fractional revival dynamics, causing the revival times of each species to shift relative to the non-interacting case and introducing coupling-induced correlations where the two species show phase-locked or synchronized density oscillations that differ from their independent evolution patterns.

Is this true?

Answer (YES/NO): YES